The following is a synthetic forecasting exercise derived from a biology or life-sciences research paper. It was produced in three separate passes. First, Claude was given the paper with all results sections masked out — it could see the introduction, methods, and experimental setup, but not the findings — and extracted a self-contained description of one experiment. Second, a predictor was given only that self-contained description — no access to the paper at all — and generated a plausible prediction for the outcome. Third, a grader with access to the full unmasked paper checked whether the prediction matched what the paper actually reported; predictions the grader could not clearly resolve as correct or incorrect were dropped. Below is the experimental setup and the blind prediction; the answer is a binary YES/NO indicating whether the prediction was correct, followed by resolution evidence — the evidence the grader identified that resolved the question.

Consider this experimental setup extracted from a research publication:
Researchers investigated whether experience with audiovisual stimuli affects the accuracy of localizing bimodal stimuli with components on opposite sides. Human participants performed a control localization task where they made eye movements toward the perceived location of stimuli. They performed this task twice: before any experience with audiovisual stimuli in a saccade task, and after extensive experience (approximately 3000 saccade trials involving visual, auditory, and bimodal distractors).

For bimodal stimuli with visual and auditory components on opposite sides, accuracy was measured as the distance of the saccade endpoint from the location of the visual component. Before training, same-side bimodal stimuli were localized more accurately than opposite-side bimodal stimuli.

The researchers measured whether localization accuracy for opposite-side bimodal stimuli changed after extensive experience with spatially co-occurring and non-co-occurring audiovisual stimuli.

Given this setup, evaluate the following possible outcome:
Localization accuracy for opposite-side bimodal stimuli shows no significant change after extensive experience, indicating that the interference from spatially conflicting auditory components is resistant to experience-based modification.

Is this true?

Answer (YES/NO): YES